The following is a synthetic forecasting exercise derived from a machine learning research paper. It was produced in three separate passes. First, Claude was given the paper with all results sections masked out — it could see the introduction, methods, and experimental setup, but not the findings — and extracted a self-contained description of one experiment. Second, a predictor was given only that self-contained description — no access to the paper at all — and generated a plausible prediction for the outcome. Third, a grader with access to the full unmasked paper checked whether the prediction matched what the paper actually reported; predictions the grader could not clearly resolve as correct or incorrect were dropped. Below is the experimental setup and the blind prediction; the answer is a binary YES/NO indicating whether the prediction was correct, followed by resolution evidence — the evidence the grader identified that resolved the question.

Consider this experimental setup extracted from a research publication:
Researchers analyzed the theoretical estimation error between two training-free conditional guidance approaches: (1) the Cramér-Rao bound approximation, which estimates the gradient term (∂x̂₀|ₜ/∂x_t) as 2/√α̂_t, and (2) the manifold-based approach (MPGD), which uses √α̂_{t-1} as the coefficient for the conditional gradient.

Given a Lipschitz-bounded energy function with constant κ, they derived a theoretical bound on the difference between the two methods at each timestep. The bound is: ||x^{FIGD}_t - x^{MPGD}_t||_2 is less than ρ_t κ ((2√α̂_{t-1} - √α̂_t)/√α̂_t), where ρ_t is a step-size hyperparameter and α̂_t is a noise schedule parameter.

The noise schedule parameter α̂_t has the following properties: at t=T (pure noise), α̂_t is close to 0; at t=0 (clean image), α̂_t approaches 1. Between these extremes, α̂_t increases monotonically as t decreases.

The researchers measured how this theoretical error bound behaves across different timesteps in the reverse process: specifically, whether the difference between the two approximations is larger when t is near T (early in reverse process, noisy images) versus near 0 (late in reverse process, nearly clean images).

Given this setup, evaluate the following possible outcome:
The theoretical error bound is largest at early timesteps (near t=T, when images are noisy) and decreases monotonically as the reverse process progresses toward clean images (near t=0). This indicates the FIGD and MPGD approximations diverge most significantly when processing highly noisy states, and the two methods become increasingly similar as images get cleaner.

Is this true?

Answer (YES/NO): YES